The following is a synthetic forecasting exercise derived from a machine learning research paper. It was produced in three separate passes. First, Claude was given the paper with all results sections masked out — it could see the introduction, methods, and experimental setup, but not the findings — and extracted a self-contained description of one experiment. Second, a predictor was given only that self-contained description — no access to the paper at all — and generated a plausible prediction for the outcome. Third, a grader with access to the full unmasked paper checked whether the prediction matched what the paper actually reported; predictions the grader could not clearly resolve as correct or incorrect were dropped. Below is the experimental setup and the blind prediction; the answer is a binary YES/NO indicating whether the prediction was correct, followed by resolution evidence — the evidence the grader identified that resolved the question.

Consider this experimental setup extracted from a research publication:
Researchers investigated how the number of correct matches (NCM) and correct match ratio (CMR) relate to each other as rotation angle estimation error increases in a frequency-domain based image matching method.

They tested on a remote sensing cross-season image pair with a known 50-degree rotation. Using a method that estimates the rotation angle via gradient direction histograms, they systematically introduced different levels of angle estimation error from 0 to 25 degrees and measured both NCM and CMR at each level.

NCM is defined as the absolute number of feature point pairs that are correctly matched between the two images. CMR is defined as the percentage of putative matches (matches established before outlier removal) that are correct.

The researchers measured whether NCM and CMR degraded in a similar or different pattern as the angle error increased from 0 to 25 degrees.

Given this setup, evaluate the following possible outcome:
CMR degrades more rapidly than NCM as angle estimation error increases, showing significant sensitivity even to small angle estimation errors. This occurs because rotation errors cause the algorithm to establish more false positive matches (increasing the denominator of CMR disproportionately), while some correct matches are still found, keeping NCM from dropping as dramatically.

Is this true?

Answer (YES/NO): NO